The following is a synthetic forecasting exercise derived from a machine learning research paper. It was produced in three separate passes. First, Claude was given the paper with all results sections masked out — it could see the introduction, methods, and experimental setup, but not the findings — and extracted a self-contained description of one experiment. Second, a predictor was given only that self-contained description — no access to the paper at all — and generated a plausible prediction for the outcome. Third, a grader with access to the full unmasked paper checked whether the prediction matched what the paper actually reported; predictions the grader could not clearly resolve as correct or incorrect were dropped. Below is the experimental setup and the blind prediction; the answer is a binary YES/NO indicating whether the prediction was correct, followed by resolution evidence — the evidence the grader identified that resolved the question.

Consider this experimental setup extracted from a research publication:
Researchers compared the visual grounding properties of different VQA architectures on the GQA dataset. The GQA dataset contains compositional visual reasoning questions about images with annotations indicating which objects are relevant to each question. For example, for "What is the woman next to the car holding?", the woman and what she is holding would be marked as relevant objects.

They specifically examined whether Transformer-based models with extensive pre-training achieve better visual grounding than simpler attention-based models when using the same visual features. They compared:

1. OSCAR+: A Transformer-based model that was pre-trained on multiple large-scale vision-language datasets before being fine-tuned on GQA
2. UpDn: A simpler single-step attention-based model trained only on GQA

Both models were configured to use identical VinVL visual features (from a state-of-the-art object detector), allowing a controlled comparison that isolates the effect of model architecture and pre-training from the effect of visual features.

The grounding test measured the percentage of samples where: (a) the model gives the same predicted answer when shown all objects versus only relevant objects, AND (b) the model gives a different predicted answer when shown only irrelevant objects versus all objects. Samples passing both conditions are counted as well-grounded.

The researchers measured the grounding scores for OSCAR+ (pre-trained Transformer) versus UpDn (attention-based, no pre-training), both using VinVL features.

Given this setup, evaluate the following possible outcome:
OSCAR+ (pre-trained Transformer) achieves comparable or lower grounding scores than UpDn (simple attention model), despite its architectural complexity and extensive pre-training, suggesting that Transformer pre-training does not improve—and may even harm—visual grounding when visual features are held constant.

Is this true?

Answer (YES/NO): YES